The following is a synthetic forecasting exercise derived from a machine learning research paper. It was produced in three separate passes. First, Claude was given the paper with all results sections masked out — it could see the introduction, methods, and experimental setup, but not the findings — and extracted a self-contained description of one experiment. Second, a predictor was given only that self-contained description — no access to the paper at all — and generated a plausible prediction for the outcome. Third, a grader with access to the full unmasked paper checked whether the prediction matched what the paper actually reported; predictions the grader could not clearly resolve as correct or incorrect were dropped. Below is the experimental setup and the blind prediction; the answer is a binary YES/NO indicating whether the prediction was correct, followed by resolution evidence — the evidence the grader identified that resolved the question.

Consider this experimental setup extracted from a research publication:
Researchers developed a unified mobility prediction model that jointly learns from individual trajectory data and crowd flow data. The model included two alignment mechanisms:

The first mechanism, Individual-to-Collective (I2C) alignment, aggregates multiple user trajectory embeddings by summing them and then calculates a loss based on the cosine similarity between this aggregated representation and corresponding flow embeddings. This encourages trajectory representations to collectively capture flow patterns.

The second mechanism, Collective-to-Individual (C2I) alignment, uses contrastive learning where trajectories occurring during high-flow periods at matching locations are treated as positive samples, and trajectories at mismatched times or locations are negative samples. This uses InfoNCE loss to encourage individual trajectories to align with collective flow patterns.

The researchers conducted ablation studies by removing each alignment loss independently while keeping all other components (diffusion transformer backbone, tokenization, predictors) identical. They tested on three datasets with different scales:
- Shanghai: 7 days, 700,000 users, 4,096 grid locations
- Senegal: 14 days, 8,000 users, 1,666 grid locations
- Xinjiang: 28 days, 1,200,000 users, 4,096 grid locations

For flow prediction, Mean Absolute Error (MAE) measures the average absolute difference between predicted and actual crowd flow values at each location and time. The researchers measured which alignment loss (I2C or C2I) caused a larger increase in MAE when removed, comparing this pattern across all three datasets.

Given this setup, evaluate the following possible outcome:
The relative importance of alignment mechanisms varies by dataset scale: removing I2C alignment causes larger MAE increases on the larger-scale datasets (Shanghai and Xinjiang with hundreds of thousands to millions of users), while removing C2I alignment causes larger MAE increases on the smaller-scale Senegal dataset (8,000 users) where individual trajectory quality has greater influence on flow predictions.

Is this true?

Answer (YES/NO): NO